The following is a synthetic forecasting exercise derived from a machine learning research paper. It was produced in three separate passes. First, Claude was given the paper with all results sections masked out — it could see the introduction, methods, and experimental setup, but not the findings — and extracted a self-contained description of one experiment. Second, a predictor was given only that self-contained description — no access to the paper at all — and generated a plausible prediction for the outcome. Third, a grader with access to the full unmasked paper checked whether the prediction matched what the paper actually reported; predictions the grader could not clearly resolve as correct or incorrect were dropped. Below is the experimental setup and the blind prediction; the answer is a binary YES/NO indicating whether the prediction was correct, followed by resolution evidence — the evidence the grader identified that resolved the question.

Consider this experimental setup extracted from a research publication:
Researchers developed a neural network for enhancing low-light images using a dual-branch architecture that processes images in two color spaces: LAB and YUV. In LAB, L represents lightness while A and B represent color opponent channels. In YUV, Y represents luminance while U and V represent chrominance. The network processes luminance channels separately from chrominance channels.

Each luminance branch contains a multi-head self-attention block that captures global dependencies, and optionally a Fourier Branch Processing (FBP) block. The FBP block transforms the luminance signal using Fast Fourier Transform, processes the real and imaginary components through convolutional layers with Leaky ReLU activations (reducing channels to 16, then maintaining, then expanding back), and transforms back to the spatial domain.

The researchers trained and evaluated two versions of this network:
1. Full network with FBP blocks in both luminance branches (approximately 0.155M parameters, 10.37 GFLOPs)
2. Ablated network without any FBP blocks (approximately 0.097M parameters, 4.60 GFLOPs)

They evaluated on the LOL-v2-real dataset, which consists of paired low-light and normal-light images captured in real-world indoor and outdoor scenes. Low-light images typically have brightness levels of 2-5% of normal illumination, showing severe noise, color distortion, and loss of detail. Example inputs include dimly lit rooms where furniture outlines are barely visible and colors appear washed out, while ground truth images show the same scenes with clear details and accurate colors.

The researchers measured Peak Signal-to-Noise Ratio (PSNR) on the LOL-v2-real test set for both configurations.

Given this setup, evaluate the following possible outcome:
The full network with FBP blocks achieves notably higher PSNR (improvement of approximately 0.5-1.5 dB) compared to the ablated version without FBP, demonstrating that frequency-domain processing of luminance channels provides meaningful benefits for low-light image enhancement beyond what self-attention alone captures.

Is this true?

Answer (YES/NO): NO